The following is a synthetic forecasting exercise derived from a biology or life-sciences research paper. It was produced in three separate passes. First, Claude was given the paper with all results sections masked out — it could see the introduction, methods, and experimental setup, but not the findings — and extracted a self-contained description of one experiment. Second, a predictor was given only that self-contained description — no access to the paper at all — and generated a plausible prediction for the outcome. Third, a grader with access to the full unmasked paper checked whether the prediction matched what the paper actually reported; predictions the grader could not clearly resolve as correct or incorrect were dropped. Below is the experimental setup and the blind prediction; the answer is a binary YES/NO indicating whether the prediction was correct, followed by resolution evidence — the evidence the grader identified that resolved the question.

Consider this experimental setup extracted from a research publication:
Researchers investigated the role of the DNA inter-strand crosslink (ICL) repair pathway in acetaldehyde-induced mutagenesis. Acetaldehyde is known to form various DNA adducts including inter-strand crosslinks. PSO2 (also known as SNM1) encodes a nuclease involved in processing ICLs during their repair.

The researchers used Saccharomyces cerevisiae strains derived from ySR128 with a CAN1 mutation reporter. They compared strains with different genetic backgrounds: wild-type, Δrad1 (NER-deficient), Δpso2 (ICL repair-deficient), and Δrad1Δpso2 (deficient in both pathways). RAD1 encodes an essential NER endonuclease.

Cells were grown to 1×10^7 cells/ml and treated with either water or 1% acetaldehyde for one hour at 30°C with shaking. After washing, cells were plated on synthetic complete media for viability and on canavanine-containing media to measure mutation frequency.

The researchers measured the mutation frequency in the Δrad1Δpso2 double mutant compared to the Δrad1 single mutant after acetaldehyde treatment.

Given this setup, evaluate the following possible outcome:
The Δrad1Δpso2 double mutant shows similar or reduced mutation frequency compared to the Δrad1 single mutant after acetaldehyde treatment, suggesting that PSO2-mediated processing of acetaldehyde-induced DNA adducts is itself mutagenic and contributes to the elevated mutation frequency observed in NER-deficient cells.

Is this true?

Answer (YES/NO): YES